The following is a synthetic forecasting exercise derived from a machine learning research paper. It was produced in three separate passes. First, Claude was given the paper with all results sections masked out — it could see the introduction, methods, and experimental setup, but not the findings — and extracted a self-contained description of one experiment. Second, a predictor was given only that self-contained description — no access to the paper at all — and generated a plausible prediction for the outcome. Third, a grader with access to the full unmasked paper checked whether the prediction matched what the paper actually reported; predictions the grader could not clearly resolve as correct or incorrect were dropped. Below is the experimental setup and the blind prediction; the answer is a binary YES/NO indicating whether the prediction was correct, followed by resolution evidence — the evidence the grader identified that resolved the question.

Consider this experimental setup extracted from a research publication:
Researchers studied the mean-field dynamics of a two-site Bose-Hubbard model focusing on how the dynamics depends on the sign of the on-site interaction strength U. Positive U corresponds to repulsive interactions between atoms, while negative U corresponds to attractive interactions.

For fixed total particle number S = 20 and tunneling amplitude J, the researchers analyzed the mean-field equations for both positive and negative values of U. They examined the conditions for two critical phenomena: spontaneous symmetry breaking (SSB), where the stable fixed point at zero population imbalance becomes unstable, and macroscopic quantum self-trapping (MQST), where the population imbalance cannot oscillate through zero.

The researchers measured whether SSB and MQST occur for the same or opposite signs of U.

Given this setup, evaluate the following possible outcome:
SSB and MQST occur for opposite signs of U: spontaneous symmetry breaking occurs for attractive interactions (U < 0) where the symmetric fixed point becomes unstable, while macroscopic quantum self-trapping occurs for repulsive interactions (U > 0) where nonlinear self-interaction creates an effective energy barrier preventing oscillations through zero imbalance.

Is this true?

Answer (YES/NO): YES